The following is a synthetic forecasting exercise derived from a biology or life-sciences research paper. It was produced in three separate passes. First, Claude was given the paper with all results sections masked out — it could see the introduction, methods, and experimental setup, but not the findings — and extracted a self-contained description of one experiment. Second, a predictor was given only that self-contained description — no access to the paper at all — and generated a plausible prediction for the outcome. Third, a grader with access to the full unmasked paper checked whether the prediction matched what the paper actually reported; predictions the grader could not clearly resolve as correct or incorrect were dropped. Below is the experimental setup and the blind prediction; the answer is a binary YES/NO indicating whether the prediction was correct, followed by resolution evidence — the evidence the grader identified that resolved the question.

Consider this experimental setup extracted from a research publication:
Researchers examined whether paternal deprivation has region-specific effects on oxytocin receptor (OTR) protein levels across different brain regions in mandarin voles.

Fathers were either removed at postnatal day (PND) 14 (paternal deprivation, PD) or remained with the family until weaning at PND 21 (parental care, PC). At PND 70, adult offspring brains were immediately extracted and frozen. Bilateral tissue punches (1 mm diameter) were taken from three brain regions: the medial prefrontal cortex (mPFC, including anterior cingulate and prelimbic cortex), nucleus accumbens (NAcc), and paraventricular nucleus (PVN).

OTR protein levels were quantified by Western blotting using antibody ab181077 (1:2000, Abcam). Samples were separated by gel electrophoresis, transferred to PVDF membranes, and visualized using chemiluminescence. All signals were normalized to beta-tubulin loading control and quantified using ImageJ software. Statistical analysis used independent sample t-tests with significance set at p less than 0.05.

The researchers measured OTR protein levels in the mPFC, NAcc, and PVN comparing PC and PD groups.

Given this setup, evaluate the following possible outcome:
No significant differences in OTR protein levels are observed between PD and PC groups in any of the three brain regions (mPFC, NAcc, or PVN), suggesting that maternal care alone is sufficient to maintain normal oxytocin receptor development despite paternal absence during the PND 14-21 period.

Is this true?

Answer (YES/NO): NO